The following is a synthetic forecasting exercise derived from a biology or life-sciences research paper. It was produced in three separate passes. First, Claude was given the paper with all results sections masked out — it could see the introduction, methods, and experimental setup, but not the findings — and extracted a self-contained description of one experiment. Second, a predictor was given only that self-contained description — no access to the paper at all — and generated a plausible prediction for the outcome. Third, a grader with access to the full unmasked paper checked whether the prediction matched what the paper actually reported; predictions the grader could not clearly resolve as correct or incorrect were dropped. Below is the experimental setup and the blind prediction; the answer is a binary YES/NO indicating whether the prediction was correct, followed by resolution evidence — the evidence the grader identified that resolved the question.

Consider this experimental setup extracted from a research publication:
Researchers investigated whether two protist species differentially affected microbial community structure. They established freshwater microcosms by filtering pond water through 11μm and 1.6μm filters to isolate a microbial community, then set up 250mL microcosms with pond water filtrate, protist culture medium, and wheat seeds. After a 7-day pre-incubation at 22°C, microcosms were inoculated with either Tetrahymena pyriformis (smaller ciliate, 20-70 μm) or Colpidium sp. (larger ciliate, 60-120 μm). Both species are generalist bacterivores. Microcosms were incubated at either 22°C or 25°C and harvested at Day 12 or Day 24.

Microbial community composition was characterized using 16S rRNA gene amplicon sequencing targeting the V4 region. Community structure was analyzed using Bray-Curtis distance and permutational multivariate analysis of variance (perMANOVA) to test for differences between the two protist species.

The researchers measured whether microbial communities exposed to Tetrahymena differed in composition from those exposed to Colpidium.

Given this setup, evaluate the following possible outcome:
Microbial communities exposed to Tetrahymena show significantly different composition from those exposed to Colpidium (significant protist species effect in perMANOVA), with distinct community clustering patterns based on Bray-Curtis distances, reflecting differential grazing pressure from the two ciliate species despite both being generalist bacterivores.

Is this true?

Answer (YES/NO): YES